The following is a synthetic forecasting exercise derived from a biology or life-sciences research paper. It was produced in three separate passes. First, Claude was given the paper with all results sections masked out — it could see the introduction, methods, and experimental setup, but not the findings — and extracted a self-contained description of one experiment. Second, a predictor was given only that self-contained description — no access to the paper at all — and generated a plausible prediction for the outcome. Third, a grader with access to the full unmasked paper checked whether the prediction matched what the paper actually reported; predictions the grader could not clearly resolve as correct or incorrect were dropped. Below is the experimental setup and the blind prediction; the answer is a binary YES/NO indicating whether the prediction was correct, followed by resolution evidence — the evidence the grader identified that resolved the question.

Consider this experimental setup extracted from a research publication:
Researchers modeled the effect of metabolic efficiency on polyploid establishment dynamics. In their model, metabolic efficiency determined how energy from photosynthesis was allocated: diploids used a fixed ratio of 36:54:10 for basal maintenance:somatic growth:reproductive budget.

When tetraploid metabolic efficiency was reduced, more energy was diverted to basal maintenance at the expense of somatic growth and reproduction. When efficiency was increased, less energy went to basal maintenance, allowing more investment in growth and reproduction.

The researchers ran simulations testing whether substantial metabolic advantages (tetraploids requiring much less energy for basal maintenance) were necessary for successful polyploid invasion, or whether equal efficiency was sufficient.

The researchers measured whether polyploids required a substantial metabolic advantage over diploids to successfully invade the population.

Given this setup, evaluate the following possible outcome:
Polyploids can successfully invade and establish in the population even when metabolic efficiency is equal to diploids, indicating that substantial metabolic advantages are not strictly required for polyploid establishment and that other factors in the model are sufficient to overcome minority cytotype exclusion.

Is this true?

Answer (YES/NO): YES